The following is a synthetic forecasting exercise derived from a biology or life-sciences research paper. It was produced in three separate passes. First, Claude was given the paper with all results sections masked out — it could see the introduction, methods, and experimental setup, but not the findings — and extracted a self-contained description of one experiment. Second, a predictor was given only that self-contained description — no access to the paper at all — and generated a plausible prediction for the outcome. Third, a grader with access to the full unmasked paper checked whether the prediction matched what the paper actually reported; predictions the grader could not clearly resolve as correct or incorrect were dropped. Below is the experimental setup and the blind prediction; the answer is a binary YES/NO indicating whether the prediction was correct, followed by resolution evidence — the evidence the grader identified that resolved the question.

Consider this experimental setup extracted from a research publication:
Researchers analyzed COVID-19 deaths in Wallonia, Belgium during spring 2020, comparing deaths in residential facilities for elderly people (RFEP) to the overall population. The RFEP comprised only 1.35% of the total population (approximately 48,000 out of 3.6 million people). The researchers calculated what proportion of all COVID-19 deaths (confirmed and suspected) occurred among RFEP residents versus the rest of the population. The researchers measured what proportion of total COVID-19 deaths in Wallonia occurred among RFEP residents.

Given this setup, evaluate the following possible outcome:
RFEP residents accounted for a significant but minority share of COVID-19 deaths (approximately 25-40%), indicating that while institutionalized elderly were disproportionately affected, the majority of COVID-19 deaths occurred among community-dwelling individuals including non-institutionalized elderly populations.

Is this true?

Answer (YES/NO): NO